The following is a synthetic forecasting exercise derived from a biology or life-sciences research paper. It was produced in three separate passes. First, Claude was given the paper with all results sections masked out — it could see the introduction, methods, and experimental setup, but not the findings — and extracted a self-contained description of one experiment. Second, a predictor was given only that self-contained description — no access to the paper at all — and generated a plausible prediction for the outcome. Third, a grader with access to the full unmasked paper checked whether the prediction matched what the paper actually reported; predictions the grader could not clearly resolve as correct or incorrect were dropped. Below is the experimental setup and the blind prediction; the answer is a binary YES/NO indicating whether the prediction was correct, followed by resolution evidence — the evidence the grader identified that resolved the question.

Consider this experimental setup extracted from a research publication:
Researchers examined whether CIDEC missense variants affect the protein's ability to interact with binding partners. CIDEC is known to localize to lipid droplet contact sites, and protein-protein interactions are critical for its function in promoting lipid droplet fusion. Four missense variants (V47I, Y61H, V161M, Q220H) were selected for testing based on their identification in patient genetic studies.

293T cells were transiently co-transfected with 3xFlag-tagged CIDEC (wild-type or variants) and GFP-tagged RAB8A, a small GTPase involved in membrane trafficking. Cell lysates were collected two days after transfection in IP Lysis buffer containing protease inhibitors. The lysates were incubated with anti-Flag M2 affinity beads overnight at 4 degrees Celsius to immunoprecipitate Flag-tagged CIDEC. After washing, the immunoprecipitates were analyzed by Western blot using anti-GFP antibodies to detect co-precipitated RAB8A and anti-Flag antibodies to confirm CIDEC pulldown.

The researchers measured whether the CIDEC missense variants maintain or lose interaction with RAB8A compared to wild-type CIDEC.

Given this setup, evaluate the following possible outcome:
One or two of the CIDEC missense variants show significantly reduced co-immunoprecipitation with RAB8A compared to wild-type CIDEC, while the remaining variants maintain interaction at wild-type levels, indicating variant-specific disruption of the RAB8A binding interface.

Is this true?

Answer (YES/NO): NO